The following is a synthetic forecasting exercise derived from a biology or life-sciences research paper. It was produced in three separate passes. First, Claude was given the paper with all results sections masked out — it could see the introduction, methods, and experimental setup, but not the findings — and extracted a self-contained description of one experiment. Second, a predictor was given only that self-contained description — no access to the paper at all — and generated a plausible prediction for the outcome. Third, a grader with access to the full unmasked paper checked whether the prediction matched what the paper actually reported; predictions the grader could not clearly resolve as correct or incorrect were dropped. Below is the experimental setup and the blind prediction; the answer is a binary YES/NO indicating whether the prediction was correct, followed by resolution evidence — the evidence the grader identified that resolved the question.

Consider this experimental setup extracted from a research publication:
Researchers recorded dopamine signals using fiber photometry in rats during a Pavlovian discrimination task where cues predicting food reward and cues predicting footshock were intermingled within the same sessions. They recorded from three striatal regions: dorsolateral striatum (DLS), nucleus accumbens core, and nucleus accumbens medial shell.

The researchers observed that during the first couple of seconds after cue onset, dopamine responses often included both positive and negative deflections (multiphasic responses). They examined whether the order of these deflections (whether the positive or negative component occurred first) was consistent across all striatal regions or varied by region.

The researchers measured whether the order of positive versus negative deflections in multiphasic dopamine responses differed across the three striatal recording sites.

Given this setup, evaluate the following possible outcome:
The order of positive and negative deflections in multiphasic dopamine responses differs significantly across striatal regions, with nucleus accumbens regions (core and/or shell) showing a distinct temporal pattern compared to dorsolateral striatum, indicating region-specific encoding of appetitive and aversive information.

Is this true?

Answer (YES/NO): YES